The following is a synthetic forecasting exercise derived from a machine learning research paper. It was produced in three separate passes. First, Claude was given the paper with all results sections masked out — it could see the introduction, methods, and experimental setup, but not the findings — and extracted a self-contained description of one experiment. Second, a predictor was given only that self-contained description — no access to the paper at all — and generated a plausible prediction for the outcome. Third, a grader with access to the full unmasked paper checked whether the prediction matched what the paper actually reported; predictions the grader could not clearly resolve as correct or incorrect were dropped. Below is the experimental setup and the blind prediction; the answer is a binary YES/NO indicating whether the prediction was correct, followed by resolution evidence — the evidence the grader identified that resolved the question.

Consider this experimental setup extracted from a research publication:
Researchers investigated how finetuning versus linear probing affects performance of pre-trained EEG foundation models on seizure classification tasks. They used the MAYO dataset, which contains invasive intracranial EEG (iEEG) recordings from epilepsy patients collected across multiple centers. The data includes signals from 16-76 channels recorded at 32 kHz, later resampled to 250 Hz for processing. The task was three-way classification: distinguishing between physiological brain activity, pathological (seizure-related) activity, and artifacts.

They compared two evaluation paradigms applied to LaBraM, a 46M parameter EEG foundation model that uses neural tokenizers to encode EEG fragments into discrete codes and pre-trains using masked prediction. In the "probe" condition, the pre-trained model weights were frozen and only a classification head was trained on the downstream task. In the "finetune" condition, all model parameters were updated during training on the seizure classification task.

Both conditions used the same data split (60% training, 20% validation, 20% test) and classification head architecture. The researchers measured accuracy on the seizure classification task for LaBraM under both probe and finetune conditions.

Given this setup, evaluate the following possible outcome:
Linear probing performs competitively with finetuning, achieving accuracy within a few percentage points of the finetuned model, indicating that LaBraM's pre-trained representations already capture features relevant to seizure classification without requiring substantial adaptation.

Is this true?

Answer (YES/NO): NO